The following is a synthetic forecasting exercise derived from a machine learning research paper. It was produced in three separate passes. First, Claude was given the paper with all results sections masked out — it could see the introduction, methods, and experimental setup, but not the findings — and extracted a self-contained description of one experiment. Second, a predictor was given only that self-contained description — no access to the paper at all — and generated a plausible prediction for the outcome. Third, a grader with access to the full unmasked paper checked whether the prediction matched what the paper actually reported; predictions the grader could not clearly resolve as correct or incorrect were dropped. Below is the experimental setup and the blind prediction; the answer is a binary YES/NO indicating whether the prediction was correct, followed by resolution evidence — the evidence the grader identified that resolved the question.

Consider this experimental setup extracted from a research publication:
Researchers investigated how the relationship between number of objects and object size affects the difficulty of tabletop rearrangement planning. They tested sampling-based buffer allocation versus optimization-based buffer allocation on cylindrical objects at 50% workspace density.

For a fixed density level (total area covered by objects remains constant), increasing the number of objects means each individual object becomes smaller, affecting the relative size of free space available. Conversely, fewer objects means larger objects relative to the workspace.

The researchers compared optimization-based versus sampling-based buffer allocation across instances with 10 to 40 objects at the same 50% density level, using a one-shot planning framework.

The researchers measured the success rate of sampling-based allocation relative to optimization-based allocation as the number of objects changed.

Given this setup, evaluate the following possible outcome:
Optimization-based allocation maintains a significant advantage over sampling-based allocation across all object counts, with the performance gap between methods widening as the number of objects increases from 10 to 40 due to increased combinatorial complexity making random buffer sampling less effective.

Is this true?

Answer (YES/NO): NO